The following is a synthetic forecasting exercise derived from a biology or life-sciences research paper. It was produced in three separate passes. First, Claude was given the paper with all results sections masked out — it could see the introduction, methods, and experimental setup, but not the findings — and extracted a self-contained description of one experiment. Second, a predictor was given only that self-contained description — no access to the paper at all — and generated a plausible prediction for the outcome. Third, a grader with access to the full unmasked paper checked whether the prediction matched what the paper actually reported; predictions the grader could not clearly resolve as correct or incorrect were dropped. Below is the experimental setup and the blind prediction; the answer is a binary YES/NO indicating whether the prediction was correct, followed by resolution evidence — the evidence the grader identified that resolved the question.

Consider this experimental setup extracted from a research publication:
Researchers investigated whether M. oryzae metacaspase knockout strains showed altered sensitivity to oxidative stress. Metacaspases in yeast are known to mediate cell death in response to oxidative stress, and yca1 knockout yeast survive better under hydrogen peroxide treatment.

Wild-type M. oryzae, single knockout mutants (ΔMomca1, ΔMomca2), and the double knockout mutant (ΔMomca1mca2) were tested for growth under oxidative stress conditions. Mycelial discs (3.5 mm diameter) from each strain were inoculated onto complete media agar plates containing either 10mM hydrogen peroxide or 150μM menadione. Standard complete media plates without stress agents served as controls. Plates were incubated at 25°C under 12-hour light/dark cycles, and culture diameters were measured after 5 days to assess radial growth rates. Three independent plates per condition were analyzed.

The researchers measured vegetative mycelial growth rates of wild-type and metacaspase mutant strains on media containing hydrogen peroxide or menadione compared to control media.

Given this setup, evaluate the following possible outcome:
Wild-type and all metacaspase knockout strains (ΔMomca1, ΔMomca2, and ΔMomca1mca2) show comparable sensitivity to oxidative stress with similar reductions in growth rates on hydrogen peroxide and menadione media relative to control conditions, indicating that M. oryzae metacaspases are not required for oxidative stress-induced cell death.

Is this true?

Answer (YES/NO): NO